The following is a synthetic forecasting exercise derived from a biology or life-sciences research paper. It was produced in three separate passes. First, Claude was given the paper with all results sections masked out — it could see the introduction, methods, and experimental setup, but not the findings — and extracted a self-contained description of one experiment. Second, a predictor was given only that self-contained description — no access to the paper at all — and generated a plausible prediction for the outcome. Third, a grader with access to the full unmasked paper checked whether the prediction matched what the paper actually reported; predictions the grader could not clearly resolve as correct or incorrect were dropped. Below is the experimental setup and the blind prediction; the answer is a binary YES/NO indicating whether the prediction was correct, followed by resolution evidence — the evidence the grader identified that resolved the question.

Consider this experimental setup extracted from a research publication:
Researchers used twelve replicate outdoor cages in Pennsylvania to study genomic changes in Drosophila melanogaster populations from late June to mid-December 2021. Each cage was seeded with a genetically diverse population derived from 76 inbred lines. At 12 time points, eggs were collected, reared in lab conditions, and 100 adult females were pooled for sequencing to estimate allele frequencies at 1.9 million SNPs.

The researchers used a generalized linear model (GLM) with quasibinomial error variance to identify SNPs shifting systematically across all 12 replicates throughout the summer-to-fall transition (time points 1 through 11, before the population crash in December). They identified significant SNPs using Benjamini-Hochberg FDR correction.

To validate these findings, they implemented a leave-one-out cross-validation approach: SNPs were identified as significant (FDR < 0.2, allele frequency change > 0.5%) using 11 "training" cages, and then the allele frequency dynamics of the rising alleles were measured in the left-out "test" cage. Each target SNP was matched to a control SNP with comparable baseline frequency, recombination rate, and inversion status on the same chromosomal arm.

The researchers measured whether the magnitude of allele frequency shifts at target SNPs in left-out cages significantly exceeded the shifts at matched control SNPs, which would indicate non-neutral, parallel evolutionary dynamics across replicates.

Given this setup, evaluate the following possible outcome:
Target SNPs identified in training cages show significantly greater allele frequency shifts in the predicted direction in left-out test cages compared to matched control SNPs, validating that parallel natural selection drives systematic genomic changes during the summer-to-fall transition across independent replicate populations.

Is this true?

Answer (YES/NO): YES